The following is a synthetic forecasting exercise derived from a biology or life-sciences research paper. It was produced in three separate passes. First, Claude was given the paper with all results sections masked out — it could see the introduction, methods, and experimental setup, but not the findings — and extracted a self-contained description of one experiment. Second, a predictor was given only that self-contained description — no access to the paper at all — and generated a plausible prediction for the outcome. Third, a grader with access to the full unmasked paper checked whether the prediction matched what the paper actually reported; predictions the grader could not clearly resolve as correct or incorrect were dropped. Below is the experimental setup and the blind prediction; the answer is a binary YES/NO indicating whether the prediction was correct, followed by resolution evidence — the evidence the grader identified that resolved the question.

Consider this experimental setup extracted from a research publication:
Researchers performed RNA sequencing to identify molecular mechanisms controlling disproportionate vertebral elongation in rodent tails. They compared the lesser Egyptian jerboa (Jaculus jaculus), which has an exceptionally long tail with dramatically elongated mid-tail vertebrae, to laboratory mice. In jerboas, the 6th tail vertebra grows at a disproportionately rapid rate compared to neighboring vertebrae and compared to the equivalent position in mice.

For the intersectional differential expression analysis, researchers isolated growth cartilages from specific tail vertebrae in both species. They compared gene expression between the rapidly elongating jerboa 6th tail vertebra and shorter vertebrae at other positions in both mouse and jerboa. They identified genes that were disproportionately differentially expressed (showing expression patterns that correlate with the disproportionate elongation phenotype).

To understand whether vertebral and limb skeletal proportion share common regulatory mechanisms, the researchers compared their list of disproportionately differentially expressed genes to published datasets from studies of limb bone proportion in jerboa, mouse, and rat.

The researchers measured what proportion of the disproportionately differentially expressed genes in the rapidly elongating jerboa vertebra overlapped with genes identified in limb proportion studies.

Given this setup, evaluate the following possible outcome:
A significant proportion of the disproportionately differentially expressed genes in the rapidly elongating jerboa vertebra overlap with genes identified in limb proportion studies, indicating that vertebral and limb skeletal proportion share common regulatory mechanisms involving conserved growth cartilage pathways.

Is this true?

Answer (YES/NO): YES